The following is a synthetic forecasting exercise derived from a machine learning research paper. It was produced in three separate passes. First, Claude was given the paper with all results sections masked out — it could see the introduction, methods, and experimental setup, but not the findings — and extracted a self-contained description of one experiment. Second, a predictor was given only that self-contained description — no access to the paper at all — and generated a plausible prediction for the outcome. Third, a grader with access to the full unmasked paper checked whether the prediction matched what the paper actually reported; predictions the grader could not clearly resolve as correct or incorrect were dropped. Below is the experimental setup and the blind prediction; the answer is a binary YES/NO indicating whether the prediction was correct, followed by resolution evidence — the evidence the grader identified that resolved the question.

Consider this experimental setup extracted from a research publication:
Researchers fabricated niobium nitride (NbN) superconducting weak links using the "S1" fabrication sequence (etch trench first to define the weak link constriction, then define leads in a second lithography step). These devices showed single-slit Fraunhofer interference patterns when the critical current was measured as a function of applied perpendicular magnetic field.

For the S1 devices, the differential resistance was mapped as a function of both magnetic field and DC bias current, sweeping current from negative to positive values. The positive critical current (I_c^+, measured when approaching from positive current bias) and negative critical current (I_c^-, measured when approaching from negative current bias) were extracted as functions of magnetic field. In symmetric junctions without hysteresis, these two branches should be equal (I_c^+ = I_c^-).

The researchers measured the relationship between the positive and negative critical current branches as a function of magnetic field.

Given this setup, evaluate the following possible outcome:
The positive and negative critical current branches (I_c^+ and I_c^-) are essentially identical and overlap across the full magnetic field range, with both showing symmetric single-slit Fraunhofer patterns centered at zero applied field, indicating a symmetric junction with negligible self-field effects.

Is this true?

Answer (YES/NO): NO